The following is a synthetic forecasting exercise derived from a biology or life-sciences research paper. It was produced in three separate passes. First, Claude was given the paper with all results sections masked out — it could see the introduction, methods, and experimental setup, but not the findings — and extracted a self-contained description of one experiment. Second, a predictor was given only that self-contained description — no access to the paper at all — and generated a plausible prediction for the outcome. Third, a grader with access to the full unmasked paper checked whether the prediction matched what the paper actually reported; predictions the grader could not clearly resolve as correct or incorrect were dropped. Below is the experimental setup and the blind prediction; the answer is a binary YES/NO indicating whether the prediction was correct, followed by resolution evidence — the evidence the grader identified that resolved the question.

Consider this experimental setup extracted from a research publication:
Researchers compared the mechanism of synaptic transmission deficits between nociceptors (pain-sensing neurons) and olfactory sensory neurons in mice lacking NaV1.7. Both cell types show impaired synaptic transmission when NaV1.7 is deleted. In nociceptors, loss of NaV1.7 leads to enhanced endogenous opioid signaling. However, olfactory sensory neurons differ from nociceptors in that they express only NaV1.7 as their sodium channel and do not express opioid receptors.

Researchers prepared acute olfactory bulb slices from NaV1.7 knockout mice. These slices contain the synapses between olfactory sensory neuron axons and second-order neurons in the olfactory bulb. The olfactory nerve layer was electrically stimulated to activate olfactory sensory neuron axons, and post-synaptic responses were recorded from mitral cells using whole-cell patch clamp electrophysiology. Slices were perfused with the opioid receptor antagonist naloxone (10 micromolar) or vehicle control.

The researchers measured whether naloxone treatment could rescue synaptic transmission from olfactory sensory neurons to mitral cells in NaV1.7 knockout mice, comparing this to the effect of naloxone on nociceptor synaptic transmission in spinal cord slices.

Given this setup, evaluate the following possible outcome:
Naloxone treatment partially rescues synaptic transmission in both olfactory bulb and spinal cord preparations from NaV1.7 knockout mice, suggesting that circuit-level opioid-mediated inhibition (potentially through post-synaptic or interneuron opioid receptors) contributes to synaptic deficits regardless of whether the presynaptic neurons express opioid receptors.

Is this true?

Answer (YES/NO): NO